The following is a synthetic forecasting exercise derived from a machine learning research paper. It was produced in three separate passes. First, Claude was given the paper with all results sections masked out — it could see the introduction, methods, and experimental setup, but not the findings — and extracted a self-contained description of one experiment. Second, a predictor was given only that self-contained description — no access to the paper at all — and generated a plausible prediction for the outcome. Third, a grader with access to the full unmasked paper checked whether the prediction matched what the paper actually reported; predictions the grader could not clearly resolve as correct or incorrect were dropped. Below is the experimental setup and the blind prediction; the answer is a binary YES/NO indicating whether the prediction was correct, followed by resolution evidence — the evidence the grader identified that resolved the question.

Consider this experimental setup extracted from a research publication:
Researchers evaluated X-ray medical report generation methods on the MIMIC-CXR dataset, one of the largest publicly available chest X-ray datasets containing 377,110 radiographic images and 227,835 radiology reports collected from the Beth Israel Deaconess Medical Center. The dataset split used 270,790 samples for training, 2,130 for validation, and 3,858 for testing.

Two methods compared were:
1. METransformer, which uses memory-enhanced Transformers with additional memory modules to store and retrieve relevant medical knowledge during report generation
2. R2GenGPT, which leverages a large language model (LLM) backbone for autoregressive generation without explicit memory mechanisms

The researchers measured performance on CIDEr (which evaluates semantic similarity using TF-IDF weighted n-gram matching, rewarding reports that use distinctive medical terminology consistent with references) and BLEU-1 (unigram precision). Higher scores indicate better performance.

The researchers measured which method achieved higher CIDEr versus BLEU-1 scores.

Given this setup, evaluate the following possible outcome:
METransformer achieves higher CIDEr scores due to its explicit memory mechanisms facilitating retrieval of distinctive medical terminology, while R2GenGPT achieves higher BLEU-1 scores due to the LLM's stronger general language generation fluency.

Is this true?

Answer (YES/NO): YES